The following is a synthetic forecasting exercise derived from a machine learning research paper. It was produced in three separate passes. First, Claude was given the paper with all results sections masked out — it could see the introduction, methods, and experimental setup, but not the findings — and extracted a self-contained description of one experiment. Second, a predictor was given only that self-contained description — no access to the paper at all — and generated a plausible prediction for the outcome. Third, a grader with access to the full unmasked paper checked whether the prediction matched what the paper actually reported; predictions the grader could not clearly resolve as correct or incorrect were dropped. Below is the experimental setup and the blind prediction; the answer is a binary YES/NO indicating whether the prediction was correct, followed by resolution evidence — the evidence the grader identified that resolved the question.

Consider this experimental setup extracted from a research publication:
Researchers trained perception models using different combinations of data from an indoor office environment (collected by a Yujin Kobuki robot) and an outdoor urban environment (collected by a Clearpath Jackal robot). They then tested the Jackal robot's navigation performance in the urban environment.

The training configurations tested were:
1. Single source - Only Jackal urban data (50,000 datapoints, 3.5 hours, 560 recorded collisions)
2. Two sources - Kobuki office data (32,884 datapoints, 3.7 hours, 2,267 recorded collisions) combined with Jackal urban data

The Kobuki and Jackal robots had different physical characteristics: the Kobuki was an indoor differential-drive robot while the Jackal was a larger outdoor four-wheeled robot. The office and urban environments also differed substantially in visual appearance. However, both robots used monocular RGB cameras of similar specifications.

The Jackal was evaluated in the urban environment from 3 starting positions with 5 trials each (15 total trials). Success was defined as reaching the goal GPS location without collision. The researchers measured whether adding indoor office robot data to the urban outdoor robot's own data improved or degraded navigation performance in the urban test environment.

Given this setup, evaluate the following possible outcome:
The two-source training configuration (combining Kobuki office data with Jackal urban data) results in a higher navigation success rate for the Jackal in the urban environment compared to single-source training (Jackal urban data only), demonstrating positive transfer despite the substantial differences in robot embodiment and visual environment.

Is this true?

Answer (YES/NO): YES